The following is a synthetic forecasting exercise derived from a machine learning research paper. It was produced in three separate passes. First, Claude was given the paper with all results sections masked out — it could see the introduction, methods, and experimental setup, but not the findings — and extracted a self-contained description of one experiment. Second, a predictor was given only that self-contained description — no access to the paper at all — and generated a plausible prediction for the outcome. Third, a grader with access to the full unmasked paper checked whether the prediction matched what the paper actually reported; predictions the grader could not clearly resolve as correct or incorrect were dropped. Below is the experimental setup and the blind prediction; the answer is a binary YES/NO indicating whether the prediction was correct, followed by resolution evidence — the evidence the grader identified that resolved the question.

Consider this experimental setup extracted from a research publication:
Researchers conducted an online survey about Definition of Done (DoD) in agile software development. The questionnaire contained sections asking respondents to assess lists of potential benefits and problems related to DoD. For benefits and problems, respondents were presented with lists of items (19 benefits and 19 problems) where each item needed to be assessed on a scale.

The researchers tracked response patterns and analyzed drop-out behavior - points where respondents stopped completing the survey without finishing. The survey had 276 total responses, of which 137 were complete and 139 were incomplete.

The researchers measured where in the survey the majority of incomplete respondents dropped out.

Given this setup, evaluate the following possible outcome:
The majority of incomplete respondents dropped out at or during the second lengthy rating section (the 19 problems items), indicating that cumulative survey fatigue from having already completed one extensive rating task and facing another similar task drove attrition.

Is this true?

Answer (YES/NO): NO